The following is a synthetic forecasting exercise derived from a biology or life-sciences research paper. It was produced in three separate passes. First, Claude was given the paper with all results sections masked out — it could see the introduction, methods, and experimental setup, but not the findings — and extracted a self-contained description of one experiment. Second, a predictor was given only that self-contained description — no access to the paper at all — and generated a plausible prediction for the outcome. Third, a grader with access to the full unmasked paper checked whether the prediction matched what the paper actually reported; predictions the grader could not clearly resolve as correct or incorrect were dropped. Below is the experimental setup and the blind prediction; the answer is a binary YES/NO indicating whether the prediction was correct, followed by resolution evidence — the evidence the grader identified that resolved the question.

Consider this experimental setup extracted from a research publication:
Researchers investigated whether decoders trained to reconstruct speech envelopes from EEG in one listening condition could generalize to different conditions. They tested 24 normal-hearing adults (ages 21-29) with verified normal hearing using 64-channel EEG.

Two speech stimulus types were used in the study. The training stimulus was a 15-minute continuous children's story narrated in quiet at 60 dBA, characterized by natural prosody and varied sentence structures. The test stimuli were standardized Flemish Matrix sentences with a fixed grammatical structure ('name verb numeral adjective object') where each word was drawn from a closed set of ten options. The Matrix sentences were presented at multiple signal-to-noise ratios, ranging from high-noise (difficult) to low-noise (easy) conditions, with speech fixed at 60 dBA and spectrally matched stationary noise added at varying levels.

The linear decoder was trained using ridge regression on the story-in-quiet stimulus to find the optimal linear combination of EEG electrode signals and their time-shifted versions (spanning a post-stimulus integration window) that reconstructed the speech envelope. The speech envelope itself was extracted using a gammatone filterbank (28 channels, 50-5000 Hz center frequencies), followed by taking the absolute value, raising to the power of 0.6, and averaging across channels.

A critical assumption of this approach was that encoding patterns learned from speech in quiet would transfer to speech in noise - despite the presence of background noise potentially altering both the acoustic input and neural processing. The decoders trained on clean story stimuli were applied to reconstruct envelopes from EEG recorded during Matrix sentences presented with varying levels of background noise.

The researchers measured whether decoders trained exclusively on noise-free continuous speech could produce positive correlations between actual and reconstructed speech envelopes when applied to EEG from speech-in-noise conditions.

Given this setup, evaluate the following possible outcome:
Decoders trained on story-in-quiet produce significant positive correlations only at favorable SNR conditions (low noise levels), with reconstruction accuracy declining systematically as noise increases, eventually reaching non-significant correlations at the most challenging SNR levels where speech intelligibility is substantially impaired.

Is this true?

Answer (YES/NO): NO